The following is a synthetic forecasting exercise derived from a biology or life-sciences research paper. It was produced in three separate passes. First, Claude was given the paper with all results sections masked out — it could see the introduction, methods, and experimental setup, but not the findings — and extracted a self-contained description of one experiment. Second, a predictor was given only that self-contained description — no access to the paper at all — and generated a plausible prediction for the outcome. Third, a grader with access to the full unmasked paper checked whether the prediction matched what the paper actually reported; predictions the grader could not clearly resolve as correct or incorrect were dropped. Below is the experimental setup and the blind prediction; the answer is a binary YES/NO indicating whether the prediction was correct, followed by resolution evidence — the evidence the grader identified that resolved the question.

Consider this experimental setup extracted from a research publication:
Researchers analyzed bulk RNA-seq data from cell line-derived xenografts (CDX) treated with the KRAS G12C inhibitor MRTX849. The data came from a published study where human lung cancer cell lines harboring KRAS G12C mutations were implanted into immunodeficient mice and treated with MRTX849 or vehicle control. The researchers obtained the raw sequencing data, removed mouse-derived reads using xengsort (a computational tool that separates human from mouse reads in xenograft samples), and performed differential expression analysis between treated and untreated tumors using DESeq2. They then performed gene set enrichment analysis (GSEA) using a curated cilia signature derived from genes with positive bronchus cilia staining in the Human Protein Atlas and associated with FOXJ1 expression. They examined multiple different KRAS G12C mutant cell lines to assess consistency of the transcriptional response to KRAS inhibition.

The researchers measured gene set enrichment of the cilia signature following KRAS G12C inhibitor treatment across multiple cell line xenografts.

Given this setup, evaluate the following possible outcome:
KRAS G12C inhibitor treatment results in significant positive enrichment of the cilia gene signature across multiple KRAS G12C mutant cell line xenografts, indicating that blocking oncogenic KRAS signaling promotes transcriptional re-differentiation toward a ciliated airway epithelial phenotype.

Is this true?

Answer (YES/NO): YES